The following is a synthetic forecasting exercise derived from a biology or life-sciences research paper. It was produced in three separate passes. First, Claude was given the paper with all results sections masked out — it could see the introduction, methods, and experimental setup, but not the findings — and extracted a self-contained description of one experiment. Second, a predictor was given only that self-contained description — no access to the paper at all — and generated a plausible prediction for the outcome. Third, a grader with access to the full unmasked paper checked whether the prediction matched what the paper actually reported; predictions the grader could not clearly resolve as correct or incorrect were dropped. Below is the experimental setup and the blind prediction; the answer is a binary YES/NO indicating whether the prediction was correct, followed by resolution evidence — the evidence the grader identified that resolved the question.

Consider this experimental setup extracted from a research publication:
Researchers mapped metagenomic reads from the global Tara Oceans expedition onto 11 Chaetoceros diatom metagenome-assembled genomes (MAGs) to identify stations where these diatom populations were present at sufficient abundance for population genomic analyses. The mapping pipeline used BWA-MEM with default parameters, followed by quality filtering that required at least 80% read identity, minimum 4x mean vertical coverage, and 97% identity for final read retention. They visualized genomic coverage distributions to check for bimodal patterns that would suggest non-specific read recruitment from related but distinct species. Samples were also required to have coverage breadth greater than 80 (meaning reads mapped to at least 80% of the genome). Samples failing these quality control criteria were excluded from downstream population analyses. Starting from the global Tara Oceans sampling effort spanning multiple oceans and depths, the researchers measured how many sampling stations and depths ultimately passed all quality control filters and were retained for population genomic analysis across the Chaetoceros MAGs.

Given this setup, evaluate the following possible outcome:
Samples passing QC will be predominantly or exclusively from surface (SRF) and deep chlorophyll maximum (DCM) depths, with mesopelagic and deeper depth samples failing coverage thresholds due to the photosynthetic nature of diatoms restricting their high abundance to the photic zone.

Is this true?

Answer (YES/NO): YES